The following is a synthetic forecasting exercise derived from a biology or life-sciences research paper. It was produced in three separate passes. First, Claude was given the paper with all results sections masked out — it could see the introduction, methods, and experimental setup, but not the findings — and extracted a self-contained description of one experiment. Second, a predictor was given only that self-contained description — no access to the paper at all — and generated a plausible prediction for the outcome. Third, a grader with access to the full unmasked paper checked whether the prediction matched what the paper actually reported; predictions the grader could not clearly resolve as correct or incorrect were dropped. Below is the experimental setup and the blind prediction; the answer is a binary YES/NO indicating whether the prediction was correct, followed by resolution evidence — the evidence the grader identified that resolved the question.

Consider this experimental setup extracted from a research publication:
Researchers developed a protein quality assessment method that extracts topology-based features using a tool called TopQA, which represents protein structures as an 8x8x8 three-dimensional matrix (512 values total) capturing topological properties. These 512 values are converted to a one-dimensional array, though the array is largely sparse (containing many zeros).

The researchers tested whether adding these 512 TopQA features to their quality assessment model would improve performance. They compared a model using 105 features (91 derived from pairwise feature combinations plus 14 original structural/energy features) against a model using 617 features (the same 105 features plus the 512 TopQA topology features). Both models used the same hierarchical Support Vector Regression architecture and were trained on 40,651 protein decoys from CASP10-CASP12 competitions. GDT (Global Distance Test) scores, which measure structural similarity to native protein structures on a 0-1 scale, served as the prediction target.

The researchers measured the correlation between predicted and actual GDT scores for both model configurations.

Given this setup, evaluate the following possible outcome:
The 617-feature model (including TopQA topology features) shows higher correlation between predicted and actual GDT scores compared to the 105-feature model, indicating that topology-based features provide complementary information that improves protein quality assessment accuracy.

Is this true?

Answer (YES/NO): NO